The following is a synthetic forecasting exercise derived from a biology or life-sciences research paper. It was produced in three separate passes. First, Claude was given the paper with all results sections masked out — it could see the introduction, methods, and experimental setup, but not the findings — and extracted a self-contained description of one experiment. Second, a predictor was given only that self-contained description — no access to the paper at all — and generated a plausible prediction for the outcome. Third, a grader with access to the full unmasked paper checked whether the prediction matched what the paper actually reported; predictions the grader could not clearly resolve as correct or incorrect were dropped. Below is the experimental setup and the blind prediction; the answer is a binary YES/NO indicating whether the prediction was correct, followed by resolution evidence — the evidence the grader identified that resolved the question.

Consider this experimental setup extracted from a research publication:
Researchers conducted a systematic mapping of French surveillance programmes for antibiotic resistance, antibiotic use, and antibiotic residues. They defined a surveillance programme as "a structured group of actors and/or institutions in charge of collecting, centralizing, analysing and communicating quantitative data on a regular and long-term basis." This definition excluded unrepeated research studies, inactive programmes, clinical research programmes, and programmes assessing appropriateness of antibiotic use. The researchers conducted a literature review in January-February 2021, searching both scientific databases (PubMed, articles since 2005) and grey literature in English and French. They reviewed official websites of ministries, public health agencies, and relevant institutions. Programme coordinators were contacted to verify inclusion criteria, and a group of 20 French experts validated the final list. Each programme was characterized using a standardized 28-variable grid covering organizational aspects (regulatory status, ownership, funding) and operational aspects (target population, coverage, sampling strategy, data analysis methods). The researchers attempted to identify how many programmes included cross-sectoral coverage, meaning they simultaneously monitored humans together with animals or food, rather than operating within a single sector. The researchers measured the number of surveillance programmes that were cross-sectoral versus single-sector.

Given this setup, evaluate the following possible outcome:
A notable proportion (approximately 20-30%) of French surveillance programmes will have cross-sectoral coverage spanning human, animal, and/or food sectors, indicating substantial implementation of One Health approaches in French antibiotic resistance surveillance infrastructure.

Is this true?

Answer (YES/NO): NO